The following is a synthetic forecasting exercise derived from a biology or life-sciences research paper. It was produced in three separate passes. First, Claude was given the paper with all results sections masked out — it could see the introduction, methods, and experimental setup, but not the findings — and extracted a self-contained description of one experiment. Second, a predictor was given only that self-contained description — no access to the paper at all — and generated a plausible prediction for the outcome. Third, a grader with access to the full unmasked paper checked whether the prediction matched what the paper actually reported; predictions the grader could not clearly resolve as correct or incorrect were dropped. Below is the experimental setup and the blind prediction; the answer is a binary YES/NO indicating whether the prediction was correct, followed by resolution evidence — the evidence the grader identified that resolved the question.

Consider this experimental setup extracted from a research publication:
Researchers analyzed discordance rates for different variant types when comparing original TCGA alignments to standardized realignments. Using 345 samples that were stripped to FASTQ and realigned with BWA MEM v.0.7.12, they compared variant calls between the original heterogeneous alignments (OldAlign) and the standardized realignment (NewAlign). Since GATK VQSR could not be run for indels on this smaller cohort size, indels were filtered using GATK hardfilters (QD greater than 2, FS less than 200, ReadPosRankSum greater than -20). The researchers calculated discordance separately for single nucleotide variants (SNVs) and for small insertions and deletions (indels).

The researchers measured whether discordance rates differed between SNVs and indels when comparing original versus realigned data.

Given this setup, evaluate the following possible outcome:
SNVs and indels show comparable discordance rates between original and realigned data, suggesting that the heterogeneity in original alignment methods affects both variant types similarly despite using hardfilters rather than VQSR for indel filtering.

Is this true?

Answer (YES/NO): NO